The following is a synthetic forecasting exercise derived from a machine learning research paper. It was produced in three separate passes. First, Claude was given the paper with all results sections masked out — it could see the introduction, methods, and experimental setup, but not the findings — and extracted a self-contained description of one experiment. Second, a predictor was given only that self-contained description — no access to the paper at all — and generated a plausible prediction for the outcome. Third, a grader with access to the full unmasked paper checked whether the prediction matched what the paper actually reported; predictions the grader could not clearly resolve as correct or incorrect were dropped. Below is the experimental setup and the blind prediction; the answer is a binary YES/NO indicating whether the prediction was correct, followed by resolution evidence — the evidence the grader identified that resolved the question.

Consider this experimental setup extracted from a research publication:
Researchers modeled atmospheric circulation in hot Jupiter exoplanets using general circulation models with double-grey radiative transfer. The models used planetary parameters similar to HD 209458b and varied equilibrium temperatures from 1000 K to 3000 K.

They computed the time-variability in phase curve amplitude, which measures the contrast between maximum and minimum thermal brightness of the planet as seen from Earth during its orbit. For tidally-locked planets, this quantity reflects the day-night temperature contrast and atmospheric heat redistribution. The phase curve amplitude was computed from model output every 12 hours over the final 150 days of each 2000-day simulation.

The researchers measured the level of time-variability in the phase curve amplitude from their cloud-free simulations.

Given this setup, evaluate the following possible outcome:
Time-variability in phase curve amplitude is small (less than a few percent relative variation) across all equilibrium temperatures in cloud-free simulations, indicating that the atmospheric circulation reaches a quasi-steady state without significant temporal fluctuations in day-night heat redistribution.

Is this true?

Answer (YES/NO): YES